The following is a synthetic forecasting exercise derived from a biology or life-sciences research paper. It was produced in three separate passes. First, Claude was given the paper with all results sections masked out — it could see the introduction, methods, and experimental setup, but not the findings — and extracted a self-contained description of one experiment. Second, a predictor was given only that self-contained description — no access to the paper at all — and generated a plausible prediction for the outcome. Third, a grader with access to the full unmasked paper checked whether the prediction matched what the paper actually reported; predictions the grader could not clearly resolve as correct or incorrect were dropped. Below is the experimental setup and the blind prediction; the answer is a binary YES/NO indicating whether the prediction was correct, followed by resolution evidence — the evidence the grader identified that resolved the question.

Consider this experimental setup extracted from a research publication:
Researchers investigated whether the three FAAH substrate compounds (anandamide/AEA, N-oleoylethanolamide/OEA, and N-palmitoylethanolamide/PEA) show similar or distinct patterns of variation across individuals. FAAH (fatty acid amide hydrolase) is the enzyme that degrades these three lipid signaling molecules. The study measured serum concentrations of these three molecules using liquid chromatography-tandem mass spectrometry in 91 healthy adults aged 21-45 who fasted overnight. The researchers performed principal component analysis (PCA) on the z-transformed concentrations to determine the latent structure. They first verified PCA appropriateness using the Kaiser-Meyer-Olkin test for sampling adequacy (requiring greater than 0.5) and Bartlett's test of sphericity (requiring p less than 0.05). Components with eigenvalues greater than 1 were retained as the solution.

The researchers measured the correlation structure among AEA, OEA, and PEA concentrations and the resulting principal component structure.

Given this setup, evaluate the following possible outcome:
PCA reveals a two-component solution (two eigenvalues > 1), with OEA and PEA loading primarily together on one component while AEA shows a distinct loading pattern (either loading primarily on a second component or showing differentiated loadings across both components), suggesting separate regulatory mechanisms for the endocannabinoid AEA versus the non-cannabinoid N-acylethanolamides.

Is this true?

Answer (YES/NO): NO